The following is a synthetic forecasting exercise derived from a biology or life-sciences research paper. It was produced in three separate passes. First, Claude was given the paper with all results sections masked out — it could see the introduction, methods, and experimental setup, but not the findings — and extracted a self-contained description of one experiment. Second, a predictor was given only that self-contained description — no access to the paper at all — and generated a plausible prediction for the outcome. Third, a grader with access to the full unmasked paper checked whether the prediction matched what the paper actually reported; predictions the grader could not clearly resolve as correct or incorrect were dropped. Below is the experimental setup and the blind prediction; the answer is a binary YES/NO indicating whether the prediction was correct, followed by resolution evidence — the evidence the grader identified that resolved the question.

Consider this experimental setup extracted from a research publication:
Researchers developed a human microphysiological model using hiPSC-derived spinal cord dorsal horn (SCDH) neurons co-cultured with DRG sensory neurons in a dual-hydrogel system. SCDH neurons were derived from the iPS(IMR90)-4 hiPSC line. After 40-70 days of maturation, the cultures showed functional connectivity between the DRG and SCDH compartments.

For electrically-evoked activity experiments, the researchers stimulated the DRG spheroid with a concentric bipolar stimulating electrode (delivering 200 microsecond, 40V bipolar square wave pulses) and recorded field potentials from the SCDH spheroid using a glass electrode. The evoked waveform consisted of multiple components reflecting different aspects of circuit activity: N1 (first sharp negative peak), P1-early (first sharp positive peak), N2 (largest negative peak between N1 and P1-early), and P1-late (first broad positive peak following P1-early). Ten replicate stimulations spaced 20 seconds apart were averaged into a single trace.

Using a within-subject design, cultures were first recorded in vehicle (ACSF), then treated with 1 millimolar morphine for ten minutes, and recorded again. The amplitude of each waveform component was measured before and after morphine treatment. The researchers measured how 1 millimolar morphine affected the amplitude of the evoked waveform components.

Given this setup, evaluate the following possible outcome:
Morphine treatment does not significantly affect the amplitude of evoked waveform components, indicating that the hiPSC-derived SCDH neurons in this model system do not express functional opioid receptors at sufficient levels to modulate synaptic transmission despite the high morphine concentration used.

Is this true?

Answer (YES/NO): NO